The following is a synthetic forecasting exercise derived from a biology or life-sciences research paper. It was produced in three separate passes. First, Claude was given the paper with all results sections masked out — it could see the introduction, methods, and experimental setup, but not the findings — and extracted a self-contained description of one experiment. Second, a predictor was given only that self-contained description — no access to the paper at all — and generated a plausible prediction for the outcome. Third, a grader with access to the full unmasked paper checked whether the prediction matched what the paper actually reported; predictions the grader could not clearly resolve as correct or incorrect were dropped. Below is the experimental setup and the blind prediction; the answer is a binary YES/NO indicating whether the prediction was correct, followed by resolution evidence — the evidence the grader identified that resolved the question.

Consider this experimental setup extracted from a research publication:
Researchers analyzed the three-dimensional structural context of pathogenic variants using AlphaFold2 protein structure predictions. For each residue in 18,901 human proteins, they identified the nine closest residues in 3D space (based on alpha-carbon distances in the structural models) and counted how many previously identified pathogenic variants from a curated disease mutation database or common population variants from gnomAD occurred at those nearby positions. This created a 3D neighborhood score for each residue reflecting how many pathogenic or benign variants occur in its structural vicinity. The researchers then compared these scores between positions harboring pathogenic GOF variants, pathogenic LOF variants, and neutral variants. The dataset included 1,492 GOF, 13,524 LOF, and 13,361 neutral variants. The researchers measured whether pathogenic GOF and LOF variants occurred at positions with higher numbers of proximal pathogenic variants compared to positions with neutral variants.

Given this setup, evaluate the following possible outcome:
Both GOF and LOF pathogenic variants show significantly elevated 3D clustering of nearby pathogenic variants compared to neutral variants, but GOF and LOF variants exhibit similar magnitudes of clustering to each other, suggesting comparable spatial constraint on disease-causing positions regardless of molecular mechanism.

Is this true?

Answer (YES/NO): YES